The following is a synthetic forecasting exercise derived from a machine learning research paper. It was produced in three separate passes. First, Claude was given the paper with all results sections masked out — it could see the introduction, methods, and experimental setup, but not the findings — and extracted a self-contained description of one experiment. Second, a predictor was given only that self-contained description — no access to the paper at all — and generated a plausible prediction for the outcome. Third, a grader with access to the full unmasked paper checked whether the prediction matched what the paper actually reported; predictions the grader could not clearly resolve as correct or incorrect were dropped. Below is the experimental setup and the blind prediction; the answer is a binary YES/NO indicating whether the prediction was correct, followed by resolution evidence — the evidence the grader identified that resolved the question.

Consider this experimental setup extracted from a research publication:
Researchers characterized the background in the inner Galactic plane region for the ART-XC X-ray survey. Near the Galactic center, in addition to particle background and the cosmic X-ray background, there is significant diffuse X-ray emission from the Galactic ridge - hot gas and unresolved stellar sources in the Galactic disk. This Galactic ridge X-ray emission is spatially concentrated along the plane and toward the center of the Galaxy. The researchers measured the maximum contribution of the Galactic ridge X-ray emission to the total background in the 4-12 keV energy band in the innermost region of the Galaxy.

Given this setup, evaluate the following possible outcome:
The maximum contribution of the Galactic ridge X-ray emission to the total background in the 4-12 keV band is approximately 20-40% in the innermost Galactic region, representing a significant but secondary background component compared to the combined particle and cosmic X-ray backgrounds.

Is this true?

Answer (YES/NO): NO